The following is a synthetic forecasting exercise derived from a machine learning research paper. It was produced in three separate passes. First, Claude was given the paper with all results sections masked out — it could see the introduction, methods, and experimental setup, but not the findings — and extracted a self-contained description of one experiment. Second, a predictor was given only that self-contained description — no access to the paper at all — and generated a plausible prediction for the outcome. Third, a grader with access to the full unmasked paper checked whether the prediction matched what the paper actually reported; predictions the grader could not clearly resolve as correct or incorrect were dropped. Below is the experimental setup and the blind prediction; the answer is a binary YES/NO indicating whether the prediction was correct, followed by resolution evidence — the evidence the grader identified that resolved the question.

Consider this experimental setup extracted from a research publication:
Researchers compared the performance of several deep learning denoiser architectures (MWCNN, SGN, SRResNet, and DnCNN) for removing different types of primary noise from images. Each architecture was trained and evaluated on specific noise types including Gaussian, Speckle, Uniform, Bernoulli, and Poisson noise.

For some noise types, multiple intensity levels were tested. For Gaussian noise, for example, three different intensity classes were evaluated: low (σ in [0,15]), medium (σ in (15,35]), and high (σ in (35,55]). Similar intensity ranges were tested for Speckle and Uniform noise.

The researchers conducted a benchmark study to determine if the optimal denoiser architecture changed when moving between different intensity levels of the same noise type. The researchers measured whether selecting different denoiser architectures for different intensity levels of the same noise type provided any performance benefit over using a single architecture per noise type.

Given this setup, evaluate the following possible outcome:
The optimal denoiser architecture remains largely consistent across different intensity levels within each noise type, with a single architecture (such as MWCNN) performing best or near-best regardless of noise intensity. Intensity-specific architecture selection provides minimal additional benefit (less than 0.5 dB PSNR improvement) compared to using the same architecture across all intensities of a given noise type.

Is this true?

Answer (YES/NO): YES